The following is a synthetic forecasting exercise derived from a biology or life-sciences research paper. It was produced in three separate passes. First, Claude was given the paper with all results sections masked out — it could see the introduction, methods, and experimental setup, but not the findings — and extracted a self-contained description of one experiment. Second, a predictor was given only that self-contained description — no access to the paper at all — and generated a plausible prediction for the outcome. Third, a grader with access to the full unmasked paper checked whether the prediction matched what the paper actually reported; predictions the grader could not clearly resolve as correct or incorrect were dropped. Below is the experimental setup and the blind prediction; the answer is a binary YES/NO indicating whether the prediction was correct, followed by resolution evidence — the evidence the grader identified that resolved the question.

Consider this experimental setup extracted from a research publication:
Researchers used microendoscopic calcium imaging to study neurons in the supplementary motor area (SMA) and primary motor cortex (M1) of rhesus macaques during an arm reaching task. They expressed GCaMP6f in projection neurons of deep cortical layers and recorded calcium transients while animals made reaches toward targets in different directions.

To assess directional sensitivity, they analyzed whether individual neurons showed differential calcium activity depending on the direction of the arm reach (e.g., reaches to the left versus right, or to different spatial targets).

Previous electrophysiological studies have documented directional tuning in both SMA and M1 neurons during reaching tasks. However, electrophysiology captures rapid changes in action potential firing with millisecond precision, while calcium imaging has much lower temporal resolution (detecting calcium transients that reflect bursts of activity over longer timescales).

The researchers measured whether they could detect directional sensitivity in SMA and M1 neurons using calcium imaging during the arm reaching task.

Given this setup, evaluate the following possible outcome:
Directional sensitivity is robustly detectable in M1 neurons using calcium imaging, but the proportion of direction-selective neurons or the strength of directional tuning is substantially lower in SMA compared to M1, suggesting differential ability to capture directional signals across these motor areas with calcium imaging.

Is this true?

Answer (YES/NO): NO